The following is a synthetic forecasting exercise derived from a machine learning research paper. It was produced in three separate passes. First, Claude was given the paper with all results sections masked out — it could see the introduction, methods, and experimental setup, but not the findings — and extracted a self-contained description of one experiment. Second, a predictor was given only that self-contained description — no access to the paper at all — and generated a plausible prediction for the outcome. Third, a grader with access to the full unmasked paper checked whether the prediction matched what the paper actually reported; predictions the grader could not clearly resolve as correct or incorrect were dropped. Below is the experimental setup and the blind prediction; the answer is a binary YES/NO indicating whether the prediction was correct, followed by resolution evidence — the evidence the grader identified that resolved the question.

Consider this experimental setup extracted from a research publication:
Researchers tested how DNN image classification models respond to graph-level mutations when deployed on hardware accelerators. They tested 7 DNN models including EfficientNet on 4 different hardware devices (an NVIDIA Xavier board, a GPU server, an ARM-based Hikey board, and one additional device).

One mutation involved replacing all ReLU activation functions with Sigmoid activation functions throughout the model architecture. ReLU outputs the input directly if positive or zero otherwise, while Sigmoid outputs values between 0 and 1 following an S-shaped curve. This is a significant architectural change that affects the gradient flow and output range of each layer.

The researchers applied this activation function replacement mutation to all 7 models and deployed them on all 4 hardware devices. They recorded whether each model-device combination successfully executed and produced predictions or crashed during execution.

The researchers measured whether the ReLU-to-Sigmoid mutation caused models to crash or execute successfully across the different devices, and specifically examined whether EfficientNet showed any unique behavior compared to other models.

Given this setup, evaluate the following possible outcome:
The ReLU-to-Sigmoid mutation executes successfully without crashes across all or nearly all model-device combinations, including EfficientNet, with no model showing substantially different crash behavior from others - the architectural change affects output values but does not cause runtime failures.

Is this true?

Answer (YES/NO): NO